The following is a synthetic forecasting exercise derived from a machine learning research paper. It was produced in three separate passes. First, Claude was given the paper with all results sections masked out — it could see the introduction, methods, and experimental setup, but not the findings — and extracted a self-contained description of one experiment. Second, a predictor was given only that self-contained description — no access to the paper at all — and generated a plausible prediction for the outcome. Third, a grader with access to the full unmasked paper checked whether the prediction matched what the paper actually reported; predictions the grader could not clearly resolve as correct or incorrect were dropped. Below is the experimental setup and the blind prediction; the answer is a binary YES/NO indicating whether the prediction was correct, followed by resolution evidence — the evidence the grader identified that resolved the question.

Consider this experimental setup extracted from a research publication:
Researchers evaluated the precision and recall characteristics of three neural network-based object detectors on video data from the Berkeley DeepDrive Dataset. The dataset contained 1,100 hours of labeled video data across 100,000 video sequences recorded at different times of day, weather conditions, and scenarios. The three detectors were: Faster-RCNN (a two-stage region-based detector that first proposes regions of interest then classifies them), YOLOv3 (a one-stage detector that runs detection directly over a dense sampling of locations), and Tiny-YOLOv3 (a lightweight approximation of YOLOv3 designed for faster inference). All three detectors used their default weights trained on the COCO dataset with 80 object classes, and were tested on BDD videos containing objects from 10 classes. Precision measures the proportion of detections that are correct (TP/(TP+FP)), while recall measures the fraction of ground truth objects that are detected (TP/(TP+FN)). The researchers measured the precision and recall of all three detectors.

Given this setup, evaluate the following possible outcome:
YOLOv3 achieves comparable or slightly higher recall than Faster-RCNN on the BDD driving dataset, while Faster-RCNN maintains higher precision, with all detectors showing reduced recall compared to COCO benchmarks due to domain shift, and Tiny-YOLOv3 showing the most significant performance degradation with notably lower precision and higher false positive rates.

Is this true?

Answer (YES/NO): NO